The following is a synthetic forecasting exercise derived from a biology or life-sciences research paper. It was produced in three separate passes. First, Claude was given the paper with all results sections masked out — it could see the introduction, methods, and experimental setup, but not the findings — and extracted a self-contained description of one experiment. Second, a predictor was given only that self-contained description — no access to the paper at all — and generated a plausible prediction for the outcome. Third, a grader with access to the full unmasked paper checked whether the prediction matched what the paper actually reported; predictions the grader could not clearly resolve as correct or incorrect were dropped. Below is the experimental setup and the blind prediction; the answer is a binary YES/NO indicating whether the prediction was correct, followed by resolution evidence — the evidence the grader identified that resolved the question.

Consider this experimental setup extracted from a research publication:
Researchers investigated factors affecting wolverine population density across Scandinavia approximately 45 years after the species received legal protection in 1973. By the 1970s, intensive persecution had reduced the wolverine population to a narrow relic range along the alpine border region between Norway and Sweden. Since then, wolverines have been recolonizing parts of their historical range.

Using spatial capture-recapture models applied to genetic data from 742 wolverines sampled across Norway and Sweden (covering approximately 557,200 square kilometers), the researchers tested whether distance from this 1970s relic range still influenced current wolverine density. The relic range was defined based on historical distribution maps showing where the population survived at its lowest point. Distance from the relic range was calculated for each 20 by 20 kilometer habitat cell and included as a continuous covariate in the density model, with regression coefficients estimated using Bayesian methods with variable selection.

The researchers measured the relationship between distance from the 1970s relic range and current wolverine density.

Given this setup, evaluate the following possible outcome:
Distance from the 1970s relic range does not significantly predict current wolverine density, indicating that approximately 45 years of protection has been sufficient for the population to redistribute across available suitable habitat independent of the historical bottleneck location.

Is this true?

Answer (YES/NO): NO